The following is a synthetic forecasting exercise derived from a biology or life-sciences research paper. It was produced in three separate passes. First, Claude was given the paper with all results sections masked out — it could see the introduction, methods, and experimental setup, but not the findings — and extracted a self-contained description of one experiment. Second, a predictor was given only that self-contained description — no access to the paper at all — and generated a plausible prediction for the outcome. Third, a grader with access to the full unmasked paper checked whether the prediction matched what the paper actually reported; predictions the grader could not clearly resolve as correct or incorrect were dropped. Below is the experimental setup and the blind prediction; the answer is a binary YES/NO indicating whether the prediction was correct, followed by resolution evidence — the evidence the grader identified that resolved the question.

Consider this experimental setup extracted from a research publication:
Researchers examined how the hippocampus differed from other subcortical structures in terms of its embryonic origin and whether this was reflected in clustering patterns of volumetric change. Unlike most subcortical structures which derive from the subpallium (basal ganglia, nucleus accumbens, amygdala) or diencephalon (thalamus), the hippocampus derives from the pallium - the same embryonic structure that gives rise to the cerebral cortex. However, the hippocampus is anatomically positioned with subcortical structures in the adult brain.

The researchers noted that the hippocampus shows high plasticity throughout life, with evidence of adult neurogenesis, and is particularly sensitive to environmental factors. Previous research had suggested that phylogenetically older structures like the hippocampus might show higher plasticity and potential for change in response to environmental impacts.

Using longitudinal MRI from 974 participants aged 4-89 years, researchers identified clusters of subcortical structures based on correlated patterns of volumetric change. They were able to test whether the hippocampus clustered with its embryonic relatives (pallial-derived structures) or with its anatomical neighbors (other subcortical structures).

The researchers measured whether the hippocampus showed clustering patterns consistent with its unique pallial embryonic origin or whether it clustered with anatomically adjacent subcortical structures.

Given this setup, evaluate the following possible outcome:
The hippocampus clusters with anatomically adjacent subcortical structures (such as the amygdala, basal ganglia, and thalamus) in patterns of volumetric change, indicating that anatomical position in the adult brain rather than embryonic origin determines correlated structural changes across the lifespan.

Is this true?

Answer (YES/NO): NO